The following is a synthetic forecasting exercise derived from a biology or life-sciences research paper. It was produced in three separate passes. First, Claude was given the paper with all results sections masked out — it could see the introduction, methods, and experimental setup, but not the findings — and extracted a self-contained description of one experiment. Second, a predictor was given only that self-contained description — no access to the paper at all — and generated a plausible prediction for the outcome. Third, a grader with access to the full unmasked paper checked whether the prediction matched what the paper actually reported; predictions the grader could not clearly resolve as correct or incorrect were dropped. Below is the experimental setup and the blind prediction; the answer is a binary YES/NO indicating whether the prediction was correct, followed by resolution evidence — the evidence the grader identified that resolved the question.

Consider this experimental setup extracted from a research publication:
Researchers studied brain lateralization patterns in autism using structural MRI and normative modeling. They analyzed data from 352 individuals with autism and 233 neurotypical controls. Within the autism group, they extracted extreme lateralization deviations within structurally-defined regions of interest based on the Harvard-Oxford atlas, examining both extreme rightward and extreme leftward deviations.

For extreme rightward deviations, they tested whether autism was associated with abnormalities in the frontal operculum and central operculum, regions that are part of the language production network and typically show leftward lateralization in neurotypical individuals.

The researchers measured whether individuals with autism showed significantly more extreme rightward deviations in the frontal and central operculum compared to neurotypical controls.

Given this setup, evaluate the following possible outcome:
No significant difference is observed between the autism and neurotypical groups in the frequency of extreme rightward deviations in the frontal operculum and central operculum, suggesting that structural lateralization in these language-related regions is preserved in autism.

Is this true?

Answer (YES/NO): NO